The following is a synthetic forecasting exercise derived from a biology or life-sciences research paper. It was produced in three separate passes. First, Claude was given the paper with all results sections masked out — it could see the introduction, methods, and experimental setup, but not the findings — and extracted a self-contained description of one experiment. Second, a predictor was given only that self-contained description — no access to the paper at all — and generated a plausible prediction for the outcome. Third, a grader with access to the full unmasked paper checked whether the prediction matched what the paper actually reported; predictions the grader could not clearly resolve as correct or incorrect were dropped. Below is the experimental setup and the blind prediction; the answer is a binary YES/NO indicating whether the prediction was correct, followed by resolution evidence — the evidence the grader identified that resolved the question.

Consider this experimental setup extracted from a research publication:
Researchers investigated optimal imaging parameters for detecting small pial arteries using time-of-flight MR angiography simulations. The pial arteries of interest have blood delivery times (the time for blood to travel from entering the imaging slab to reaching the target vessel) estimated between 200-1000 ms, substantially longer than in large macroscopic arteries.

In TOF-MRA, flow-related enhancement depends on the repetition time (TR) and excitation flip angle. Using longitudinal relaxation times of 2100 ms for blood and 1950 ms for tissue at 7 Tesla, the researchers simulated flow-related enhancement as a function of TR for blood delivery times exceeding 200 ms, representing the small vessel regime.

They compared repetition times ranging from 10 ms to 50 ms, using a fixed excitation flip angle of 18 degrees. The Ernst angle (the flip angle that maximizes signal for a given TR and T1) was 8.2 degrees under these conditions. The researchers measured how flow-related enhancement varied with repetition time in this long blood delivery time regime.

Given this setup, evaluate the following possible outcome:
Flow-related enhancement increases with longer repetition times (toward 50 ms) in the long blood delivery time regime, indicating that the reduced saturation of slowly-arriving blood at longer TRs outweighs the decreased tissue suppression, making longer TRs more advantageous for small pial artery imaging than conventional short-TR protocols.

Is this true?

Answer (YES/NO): YES